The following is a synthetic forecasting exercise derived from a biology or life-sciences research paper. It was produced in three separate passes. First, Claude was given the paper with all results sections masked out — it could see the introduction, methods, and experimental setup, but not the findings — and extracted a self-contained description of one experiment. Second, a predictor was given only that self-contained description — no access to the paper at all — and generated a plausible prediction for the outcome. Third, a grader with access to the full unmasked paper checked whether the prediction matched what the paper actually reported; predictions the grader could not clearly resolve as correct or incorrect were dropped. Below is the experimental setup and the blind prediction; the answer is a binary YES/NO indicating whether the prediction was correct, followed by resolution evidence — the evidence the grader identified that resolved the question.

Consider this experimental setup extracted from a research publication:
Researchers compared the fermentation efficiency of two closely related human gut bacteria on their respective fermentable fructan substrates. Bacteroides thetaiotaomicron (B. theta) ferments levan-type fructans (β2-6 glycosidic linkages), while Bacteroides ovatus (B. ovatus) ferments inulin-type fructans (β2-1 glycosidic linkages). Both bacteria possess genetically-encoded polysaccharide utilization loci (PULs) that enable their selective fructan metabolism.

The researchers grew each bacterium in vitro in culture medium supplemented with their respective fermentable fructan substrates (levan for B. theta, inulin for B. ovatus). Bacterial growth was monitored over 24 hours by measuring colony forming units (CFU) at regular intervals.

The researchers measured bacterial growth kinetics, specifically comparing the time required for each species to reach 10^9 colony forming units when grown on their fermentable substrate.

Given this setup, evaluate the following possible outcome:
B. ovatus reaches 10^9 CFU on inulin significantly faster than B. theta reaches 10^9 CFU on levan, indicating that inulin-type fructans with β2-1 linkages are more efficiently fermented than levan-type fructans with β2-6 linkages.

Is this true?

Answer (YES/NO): NO